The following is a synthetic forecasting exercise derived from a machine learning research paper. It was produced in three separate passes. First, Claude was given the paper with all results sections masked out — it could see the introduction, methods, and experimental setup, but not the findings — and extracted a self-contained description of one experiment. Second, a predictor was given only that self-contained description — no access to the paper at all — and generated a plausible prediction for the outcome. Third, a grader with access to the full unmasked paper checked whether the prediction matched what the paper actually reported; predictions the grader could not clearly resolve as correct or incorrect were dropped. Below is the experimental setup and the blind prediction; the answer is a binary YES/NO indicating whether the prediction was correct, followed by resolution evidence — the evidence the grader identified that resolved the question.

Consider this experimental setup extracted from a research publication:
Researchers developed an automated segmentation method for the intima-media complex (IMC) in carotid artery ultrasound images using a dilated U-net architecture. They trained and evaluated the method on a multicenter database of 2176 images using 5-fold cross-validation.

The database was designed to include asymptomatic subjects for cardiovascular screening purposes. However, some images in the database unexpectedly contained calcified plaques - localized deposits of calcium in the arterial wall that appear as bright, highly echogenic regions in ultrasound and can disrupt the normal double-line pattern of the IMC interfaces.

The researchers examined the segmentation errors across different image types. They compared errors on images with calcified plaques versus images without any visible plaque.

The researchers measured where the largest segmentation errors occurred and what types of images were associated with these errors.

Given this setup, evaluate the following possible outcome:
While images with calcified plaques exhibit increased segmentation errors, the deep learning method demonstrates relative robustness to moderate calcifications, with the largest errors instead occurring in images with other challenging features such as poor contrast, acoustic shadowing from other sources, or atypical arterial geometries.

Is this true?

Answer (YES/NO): NO